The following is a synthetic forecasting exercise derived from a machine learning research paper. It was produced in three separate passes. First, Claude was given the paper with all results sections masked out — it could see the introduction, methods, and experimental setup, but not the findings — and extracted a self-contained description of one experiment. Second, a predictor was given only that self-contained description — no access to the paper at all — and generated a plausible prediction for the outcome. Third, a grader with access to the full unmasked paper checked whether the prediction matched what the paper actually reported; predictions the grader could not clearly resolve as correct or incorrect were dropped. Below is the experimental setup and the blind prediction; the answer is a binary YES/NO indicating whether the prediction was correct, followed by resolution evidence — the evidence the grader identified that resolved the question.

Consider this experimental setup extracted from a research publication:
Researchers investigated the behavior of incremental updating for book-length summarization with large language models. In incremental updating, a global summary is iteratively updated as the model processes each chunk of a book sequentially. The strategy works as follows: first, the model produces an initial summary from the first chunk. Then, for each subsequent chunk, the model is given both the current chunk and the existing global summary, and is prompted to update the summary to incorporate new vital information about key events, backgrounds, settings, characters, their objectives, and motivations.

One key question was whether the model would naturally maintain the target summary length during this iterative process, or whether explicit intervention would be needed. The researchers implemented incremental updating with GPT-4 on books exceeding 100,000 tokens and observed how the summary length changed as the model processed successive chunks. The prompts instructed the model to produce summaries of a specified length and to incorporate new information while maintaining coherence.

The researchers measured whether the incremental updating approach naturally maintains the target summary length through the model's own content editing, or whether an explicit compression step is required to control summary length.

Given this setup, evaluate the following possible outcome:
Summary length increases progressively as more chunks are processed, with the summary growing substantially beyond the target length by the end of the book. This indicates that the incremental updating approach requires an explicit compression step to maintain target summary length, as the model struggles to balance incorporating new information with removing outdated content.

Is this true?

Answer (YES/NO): YES